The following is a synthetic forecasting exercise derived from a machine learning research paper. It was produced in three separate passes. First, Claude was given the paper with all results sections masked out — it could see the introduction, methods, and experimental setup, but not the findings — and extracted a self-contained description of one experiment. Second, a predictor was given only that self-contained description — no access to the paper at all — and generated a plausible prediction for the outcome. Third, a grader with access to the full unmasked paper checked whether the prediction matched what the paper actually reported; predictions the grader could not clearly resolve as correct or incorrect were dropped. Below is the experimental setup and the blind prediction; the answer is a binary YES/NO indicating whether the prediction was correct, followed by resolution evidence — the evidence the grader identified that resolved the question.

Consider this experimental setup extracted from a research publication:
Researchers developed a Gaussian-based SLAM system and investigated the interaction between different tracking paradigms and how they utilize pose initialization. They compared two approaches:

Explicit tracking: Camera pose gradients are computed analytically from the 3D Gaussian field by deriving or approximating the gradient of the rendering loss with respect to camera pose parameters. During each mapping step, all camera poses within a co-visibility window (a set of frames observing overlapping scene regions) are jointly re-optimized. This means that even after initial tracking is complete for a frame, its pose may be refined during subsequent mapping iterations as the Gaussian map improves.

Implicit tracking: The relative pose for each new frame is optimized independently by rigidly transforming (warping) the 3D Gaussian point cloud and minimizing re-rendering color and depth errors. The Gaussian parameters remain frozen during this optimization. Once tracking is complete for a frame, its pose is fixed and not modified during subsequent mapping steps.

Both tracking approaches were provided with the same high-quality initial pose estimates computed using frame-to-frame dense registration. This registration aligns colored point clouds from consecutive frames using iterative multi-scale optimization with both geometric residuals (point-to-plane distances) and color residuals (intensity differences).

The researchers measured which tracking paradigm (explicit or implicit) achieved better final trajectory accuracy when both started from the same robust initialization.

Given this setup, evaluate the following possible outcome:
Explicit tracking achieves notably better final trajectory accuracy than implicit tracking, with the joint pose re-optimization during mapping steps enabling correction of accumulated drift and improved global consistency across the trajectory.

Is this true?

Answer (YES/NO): NO